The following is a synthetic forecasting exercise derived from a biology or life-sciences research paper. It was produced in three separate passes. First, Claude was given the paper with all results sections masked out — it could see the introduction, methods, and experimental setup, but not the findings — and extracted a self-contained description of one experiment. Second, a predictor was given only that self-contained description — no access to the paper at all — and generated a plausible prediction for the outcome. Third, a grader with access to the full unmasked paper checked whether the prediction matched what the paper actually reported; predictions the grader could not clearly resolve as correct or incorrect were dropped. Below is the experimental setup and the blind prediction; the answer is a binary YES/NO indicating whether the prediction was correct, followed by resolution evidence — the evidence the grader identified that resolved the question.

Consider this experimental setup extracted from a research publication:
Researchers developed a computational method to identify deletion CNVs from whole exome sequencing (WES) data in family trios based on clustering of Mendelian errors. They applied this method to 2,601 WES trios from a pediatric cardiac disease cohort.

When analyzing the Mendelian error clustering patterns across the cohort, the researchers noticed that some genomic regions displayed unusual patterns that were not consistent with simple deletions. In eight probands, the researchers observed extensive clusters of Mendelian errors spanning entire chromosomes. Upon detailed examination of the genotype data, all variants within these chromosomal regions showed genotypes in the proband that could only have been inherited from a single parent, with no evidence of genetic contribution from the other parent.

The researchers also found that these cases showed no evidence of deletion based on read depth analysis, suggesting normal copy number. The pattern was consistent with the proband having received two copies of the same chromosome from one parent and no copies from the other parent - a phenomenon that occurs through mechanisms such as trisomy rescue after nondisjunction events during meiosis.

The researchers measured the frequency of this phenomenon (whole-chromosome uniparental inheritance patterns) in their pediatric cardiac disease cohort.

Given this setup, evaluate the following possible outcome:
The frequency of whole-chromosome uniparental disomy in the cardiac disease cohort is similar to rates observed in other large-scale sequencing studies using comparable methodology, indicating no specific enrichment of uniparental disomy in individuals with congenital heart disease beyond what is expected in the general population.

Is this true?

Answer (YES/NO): NO